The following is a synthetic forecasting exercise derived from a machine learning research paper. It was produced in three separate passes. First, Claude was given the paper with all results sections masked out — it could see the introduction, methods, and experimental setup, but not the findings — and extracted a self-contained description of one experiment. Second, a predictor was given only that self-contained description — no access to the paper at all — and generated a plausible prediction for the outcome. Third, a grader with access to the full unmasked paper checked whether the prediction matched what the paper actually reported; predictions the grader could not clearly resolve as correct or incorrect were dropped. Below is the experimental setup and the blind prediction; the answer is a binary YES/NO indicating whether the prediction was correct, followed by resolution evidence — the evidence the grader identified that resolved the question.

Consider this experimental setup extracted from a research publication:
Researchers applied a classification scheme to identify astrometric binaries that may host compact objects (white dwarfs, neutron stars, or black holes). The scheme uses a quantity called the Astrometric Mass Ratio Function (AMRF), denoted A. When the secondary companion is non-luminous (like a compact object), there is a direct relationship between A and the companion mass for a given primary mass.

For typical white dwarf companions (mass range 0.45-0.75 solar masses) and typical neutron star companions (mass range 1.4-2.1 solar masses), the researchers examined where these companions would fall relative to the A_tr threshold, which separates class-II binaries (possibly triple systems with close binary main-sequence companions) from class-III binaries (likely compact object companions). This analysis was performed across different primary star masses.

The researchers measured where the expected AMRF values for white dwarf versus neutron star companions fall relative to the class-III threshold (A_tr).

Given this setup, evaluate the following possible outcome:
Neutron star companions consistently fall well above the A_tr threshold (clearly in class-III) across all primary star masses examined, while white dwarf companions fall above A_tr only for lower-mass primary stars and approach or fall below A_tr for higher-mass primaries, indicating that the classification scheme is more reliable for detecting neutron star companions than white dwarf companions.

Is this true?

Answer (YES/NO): YES